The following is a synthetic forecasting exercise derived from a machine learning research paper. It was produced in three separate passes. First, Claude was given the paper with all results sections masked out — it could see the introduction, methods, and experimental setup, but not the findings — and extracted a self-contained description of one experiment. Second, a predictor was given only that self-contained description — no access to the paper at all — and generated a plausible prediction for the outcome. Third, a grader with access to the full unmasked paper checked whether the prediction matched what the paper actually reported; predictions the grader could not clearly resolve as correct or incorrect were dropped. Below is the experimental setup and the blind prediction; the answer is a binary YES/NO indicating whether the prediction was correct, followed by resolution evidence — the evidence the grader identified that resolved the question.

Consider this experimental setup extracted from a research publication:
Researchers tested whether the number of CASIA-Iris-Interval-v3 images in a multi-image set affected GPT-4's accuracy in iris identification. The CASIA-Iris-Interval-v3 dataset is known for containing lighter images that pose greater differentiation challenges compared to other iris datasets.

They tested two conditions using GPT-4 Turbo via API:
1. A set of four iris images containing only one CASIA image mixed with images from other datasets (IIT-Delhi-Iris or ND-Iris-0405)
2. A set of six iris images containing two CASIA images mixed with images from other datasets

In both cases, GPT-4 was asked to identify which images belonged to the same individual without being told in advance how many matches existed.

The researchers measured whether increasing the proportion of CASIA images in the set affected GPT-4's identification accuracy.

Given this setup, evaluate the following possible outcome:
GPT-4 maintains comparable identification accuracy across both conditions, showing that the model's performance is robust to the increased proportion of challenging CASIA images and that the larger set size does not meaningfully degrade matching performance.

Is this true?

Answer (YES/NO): NO